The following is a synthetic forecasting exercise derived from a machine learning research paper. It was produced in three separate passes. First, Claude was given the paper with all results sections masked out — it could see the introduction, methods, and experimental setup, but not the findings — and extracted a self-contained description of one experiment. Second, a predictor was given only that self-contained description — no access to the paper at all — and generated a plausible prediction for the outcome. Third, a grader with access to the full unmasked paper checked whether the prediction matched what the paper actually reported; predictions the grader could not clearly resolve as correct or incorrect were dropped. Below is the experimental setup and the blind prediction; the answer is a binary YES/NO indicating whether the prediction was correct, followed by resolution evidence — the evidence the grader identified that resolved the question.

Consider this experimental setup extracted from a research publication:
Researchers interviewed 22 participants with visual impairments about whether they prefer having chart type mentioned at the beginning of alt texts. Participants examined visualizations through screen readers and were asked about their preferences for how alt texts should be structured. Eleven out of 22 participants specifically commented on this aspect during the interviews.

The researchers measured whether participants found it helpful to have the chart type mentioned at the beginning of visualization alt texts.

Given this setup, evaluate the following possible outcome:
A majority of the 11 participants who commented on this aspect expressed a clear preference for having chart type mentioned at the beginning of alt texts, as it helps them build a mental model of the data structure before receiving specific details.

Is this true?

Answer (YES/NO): YES